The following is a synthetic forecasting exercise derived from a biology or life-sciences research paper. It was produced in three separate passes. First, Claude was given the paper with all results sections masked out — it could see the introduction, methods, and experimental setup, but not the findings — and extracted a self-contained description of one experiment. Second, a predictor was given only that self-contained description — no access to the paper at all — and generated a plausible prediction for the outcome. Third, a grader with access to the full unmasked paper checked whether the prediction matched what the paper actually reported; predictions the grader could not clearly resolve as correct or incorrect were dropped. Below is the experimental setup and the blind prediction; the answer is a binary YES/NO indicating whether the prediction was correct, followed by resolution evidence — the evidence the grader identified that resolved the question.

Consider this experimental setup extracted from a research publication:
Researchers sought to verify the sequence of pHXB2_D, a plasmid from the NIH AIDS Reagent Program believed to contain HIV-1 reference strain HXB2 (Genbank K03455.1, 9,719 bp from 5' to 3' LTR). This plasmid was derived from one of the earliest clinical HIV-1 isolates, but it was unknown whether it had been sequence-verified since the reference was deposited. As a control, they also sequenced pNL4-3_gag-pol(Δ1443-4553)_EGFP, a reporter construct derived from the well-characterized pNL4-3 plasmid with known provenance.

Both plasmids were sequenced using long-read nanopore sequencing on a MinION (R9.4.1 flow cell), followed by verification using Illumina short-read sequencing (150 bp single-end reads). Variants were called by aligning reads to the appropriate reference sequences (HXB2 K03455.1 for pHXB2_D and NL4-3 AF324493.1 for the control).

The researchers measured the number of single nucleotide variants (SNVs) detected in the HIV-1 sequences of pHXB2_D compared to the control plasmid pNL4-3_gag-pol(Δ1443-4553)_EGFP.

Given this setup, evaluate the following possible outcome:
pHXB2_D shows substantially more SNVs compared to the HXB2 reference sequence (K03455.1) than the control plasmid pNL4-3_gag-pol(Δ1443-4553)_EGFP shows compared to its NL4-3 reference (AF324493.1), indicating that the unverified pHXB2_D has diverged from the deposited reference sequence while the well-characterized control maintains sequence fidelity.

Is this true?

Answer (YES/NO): YES